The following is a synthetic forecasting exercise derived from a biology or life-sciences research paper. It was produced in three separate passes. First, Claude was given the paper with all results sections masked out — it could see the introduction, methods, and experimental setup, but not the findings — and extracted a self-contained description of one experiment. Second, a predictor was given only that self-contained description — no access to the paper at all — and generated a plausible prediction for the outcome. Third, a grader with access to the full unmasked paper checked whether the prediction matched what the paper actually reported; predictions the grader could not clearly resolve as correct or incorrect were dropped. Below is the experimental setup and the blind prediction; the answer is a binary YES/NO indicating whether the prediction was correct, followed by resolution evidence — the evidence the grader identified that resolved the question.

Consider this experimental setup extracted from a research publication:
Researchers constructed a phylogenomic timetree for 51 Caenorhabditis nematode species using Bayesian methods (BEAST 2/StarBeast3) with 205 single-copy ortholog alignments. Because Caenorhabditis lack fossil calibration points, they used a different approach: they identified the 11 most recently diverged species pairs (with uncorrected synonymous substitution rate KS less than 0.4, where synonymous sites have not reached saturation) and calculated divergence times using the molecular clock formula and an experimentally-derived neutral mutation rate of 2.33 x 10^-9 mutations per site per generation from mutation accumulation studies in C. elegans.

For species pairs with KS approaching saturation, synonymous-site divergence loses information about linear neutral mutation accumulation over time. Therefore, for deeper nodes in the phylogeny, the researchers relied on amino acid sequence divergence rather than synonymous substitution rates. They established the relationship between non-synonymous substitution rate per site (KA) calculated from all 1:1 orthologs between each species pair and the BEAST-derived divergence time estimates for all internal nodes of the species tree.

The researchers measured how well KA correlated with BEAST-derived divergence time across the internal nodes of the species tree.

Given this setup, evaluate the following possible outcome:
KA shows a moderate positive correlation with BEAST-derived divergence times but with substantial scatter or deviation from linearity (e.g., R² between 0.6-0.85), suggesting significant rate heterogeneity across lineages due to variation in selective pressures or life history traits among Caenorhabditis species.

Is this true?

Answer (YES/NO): NO